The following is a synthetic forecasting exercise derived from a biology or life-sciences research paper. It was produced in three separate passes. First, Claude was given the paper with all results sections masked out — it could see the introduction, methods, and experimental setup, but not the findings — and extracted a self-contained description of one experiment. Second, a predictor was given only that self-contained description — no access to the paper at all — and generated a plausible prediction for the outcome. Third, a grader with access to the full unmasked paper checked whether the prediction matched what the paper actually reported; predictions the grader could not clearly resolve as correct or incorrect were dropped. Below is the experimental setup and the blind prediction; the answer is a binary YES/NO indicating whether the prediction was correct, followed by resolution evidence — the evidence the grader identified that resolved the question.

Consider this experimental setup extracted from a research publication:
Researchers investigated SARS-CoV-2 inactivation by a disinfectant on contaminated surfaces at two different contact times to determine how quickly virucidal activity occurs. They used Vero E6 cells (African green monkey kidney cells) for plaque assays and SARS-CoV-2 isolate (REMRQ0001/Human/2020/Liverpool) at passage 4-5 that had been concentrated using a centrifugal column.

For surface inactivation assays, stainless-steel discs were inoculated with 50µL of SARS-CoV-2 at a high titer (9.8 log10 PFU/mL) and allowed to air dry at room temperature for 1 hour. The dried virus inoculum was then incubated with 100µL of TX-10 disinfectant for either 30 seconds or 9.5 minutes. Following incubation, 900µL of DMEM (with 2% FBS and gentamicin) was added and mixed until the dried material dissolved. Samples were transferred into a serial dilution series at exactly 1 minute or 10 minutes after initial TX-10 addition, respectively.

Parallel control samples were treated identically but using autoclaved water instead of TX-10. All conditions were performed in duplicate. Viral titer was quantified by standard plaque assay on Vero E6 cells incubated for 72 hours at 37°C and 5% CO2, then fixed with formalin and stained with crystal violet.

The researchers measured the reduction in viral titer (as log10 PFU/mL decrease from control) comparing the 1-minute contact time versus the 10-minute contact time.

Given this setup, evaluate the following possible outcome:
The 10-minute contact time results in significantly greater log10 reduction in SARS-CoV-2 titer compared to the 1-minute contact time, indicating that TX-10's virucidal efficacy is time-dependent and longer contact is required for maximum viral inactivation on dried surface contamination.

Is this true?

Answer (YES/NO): NO